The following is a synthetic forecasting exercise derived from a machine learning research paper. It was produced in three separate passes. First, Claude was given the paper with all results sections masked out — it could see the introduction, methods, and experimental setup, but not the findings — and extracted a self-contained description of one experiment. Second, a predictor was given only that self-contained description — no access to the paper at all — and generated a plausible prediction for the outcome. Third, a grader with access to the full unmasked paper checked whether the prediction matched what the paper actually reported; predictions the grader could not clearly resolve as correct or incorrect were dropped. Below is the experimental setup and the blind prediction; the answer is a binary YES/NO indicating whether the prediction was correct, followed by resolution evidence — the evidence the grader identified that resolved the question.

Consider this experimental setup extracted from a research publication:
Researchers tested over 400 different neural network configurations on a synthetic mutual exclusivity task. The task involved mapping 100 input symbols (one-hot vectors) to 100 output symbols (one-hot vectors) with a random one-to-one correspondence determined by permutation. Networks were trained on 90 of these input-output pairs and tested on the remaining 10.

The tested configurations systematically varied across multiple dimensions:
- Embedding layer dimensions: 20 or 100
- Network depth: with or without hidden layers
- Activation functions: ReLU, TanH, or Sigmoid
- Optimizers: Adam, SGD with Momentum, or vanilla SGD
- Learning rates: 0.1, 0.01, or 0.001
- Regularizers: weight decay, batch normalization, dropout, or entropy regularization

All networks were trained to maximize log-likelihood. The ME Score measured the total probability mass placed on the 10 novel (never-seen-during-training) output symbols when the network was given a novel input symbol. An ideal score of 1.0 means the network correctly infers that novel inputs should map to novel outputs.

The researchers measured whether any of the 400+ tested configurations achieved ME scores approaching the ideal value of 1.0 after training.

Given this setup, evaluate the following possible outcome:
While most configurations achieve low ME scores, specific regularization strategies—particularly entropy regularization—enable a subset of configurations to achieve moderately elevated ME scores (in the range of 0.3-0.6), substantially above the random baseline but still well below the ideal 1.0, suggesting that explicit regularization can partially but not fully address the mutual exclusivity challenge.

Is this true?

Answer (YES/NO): NO